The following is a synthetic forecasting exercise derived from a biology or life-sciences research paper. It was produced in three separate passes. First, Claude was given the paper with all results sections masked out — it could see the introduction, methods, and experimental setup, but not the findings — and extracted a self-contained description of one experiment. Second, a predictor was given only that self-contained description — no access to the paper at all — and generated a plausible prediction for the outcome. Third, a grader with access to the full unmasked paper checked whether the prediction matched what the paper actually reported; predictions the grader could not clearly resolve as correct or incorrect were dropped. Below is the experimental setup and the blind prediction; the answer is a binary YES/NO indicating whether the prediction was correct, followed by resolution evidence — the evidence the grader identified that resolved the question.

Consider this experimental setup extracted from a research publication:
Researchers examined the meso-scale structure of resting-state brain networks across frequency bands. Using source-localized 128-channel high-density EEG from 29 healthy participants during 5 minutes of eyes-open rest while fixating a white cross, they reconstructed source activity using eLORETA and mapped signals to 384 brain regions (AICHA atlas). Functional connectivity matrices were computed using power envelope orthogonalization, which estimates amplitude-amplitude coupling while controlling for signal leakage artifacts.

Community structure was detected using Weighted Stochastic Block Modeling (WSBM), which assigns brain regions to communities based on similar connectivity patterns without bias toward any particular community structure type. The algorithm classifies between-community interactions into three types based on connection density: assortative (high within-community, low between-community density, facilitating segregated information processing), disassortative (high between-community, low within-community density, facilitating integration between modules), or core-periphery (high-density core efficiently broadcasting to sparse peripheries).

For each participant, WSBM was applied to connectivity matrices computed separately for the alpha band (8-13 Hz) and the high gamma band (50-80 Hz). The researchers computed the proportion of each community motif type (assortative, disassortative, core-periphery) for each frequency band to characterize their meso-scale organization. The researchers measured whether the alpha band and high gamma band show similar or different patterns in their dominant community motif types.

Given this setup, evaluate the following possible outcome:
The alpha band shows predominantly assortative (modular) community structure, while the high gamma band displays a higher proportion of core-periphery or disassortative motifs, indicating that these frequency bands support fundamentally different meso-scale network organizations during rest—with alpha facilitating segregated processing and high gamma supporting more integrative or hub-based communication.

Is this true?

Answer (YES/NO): NO